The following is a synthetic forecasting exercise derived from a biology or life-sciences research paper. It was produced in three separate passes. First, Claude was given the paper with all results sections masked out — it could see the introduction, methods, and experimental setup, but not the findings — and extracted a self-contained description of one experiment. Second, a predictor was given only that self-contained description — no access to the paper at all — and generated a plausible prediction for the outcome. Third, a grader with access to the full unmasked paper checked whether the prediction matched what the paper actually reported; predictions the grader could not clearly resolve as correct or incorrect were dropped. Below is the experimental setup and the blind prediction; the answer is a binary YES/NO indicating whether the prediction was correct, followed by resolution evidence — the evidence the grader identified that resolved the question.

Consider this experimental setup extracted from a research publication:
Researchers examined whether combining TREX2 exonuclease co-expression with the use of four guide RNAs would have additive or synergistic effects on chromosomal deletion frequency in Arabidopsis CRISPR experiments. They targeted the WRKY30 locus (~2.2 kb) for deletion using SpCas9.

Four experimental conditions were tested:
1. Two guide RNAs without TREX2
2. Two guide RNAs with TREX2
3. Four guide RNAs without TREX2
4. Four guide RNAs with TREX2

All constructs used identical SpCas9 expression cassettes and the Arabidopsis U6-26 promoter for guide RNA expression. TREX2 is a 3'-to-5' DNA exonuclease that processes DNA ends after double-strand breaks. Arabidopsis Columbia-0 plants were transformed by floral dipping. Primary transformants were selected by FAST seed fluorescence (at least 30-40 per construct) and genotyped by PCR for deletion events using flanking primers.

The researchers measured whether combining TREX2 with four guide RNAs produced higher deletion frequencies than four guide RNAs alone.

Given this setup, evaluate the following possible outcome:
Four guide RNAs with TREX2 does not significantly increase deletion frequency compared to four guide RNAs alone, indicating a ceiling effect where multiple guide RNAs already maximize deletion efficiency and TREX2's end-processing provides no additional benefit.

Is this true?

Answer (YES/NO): YES